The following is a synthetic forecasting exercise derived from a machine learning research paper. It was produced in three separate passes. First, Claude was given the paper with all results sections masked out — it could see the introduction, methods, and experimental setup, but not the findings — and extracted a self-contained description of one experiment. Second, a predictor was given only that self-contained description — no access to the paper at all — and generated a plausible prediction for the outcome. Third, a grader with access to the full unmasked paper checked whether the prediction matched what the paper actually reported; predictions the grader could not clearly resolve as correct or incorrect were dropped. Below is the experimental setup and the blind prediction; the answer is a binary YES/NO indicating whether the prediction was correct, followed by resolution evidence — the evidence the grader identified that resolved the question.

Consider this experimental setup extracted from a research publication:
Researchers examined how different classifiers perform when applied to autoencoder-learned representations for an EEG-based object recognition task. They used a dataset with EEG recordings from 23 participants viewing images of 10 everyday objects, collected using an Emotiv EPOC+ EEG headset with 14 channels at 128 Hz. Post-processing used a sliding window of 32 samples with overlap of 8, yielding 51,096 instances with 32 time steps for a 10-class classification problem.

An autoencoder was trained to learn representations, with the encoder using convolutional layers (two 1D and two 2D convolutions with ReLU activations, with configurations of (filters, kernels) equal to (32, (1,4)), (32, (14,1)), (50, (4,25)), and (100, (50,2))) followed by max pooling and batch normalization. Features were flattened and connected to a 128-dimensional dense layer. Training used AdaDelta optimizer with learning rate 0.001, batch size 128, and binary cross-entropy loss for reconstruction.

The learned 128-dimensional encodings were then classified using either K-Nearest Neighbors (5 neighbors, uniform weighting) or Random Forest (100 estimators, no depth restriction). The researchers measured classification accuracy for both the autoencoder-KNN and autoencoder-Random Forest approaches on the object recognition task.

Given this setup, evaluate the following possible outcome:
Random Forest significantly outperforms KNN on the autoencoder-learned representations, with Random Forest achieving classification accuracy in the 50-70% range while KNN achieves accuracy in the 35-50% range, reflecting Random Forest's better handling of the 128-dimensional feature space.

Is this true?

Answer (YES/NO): YES